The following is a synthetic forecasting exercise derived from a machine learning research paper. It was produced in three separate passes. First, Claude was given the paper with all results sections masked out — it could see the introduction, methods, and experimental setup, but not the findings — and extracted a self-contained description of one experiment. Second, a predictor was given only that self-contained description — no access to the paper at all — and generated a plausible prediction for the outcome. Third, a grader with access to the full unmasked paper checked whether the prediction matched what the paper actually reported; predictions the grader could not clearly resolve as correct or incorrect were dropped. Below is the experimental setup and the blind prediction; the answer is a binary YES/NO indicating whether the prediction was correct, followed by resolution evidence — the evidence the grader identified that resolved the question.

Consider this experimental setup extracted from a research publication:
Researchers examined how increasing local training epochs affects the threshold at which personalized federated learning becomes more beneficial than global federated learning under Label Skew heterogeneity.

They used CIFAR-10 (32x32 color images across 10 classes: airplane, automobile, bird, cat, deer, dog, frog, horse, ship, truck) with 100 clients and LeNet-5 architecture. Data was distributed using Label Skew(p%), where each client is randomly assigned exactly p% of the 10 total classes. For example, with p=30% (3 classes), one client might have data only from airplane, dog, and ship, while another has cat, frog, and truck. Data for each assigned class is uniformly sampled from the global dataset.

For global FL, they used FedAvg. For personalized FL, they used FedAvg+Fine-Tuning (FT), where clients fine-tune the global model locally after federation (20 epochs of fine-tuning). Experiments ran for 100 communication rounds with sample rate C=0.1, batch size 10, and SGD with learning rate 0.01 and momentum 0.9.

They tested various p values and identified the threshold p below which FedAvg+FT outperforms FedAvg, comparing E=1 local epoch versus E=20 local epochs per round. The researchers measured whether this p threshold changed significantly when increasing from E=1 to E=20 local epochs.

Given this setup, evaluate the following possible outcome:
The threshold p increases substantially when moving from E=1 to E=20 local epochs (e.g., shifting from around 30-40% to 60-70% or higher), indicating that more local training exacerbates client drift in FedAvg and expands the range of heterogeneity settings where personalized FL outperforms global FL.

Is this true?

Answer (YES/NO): NO